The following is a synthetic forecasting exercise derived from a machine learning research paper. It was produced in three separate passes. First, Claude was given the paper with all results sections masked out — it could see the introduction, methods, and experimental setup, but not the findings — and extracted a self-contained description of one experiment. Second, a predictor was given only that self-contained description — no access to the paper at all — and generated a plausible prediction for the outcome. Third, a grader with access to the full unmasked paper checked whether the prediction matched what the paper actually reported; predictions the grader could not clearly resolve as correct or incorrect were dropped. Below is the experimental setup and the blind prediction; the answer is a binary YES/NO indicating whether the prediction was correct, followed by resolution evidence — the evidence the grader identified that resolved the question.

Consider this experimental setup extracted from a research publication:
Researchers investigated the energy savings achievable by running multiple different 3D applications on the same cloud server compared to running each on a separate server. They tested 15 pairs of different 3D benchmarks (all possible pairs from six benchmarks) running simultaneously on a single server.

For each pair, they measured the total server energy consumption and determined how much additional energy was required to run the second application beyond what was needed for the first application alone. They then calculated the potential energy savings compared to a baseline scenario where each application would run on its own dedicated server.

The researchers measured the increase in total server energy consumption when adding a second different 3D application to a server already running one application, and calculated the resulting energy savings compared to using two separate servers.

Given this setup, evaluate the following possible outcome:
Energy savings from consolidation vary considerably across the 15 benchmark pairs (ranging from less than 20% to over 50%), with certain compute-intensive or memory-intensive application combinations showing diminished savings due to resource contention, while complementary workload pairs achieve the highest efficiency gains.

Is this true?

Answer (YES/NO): NO